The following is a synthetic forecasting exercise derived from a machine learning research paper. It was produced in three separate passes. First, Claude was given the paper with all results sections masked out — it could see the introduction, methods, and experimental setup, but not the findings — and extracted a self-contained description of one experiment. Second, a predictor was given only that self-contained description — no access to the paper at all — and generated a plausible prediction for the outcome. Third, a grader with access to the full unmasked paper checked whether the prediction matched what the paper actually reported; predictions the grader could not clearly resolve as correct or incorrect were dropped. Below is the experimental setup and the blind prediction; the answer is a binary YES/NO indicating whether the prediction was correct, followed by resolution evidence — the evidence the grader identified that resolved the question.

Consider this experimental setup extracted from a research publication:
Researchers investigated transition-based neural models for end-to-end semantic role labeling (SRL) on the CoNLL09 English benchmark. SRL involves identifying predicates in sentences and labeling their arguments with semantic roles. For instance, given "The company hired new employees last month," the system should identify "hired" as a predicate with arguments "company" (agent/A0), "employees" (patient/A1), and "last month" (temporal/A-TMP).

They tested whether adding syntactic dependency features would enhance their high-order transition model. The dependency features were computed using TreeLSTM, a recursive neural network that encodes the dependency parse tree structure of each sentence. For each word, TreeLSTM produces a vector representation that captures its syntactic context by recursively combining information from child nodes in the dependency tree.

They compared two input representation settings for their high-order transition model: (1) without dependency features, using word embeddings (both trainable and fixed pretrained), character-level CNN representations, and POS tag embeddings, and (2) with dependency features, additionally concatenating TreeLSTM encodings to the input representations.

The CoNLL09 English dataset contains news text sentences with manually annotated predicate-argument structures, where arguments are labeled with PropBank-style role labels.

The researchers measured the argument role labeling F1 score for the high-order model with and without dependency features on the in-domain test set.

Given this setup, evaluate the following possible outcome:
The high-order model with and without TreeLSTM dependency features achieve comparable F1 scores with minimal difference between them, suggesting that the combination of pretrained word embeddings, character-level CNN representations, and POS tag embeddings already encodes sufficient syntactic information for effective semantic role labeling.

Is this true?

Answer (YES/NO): NO